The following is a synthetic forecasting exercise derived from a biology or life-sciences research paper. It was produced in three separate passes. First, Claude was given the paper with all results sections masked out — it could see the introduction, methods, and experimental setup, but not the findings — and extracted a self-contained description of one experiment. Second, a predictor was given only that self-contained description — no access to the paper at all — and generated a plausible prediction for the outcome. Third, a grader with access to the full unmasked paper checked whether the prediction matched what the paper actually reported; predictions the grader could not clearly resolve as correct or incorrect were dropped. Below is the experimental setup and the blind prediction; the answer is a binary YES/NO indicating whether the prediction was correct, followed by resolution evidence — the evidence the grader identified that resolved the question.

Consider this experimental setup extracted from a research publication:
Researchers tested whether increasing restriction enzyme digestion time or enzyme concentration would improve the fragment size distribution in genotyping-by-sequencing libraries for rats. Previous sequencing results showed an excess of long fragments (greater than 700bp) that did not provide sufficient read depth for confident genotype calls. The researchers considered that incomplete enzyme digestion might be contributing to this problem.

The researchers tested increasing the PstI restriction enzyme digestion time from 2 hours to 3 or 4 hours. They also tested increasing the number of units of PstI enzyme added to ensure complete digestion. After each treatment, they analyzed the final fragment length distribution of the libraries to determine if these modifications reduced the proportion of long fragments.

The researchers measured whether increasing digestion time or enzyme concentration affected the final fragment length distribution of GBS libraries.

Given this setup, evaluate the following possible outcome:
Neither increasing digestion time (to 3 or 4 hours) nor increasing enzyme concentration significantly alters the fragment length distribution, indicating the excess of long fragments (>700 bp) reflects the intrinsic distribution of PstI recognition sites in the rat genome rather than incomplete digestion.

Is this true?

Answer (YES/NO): YES